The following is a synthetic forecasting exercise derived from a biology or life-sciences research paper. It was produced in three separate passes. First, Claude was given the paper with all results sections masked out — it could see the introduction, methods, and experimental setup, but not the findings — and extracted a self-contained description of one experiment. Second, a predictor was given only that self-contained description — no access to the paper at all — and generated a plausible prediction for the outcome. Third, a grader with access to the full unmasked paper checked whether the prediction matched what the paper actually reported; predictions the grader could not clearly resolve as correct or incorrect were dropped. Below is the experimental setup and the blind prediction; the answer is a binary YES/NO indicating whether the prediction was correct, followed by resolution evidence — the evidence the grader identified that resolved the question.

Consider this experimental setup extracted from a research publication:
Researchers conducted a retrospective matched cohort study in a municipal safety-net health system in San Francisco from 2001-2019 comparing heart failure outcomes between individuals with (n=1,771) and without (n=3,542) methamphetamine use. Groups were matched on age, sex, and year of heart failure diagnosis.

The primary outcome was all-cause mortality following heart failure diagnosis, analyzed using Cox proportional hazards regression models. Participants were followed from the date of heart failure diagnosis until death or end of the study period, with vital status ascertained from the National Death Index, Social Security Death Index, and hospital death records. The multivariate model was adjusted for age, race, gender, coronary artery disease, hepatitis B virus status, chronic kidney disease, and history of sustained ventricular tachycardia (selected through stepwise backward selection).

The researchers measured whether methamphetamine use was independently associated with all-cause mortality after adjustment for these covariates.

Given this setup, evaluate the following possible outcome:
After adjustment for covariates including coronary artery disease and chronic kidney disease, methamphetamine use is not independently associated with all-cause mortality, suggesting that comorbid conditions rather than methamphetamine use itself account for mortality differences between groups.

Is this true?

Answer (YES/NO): NO